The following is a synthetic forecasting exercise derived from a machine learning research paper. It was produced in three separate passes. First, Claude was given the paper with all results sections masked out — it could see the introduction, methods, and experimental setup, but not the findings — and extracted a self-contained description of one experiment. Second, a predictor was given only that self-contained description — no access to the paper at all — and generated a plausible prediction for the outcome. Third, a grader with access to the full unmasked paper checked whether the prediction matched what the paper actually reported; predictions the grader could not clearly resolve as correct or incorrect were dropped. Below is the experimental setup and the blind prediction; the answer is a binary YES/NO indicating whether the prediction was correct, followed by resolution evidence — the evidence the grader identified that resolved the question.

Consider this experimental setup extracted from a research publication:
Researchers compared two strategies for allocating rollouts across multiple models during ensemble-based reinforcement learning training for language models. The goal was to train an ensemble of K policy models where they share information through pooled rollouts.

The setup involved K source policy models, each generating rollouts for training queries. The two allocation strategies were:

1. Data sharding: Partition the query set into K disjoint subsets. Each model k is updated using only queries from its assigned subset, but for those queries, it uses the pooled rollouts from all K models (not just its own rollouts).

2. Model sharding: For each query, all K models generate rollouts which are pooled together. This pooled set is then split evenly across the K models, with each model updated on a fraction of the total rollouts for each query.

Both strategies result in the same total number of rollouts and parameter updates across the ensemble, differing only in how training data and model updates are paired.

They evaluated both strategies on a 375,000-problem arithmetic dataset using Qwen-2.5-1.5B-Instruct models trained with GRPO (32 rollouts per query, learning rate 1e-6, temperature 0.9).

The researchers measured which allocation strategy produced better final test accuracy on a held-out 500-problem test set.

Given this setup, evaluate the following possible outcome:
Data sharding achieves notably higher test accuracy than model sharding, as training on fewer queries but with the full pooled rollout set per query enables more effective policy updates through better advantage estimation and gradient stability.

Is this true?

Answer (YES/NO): NO